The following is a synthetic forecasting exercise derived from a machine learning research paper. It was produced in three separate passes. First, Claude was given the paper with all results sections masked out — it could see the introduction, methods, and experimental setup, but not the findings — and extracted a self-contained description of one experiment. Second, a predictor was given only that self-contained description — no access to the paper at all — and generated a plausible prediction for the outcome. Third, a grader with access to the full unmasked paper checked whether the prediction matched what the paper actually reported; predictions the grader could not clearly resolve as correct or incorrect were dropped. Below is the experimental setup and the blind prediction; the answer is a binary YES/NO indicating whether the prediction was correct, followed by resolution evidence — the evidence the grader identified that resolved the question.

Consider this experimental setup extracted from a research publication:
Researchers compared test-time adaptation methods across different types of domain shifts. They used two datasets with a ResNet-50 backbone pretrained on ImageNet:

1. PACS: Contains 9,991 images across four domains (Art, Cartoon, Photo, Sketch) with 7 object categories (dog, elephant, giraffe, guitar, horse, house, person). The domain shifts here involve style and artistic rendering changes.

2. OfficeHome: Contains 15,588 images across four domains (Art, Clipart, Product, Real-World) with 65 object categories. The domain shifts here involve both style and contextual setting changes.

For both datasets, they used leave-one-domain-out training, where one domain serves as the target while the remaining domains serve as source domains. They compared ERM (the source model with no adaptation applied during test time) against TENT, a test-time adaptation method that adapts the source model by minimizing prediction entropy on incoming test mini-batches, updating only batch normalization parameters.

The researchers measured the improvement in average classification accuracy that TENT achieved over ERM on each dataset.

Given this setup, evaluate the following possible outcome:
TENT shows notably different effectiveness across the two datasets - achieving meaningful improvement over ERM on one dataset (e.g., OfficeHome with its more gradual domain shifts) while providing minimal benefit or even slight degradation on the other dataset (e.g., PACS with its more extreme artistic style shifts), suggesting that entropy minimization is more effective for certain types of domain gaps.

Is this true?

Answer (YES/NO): NO